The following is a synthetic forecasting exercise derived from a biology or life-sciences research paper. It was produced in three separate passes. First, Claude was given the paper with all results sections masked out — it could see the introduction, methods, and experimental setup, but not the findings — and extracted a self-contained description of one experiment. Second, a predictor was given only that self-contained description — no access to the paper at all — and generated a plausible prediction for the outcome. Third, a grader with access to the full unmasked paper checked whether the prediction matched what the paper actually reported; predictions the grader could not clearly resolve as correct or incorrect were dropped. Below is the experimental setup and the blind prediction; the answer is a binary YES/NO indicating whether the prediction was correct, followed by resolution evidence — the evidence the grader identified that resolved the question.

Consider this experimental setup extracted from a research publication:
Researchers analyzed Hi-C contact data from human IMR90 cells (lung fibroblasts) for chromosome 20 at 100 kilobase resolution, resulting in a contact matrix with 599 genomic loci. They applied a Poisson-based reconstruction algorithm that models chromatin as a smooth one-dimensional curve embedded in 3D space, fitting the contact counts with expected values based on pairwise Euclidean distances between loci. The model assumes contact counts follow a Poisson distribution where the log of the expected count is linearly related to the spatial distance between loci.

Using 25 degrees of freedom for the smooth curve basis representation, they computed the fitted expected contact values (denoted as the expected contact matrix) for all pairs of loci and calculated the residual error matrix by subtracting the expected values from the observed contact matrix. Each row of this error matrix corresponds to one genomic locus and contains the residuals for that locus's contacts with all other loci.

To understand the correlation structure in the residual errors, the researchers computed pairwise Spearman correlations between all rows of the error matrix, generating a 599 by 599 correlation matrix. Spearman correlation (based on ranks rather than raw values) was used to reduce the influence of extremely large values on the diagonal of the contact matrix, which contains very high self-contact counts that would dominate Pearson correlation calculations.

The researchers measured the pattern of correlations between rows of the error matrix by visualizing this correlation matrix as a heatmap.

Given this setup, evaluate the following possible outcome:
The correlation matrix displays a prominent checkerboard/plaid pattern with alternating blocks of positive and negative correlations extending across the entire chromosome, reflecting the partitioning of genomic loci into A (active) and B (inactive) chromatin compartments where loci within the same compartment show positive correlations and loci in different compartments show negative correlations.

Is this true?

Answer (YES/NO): NO